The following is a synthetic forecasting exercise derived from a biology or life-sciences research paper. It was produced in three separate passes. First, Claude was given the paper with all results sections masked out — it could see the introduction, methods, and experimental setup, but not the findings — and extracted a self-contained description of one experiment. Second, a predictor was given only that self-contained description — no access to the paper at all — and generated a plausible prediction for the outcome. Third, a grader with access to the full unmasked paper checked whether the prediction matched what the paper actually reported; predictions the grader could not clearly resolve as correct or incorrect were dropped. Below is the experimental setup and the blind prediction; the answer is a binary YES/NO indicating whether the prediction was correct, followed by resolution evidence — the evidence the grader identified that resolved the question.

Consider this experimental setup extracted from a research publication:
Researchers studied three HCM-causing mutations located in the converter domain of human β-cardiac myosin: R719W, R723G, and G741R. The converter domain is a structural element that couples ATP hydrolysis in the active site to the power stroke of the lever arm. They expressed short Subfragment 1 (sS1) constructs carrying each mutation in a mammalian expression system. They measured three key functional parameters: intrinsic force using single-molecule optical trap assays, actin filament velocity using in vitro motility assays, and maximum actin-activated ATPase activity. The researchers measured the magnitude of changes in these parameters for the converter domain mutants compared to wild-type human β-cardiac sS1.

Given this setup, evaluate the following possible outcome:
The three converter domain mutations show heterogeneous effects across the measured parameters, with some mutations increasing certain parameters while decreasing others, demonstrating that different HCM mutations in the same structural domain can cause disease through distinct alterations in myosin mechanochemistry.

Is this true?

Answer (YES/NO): NO